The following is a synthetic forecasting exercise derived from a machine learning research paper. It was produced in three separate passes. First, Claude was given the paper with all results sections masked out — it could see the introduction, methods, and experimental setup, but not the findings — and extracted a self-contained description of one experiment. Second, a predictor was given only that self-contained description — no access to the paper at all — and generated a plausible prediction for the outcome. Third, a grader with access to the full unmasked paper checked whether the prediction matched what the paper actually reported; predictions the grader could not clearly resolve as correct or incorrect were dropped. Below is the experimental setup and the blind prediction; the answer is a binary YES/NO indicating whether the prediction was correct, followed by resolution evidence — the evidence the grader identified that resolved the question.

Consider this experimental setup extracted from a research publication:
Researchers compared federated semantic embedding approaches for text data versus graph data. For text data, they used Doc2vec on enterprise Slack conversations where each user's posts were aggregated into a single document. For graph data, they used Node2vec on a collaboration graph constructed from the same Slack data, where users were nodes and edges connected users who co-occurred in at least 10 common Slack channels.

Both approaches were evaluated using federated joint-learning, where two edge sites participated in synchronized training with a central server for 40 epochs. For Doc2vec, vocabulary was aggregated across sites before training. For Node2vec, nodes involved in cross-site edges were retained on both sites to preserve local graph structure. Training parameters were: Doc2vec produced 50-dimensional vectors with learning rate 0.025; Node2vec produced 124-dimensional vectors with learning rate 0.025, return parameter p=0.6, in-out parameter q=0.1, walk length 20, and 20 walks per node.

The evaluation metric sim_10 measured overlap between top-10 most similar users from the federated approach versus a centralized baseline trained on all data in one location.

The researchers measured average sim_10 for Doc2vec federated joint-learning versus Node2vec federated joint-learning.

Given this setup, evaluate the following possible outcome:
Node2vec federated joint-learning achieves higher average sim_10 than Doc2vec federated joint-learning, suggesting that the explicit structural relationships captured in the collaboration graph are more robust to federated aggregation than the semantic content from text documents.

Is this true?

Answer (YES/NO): NO